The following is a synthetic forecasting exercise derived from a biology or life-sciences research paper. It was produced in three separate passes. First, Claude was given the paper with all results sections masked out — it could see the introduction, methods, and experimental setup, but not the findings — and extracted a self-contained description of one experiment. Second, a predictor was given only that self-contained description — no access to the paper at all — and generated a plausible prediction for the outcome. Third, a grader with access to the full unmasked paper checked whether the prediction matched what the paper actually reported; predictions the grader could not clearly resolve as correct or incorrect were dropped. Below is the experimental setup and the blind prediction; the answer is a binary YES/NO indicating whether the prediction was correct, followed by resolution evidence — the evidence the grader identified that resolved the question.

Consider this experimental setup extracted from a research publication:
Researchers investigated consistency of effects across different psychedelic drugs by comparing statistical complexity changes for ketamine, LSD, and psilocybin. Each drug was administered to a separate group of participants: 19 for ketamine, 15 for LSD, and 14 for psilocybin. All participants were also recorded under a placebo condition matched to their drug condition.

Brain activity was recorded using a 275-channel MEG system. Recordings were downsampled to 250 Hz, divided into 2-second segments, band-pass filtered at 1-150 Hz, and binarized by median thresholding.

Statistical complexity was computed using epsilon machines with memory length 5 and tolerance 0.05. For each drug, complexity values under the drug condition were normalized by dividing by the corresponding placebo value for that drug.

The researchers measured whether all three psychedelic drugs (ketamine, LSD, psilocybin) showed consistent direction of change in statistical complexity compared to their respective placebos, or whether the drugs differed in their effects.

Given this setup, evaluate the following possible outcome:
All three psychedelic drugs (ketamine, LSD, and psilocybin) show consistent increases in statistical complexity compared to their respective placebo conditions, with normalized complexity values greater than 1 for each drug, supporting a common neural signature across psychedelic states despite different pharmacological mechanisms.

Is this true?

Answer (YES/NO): YES